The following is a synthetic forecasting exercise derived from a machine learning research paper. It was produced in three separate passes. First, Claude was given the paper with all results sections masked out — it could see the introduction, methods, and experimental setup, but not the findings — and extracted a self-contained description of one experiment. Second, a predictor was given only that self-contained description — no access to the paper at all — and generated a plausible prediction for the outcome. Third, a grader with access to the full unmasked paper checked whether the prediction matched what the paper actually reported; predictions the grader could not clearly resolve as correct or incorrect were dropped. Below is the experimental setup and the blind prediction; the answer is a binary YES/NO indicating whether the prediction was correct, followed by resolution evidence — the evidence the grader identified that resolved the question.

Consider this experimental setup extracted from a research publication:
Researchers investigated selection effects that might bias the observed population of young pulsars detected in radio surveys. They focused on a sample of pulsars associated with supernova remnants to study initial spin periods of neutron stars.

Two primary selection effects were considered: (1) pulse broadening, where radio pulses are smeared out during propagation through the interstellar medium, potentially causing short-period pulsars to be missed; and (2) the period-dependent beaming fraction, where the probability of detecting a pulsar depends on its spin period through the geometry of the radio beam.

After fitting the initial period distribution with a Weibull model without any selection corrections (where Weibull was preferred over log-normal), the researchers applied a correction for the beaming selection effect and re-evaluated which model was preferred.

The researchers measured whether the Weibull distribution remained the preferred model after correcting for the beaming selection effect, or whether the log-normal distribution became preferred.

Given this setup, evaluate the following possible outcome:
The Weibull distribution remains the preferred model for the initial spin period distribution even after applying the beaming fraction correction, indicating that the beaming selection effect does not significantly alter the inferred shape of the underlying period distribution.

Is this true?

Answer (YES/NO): YES